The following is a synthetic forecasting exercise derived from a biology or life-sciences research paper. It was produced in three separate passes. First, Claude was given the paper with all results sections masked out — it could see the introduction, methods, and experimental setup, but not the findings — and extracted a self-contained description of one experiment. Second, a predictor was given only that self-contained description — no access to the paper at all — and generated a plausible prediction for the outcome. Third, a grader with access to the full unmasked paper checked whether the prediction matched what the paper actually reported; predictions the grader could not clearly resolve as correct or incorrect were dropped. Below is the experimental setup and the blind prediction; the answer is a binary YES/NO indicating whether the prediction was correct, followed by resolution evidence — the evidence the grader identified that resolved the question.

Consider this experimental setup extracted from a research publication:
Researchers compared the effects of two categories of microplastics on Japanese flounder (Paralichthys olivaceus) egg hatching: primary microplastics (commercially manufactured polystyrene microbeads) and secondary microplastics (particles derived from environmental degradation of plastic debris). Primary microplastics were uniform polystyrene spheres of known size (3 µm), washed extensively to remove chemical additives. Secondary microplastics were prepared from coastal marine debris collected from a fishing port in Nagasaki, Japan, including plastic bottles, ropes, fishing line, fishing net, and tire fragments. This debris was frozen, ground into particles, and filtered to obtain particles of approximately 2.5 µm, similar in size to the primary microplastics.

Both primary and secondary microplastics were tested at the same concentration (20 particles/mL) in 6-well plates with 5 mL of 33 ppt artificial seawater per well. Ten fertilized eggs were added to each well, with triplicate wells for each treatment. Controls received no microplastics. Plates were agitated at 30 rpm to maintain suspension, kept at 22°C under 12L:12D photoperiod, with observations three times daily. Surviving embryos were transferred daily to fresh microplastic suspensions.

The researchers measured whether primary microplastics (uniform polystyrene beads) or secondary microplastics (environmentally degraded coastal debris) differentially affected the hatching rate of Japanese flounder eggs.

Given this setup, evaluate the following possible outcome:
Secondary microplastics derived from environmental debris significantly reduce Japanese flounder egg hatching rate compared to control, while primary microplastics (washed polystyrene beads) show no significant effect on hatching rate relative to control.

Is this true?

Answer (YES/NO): NO